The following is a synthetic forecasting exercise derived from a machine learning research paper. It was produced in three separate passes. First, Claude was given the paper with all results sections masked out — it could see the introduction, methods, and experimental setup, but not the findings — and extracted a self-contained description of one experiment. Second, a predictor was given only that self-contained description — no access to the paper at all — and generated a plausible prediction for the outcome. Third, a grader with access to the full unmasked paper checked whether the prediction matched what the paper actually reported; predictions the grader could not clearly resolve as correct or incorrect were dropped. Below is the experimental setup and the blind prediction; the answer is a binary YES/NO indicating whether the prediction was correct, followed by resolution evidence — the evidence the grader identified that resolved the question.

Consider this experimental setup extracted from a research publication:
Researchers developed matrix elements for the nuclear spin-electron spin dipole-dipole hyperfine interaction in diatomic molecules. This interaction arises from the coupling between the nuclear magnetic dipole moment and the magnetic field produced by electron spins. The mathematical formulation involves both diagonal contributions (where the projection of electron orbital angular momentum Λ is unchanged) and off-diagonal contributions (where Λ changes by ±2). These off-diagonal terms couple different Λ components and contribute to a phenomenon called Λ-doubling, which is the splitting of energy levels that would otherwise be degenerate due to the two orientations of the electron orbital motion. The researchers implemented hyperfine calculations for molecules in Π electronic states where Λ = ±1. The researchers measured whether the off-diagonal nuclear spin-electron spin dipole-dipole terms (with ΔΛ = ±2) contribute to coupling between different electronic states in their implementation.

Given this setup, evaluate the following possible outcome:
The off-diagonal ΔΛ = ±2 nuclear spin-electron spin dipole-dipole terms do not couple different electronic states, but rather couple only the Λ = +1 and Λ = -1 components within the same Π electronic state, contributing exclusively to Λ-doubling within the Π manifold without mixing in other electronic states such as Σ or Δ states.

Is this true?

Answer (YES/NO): YES